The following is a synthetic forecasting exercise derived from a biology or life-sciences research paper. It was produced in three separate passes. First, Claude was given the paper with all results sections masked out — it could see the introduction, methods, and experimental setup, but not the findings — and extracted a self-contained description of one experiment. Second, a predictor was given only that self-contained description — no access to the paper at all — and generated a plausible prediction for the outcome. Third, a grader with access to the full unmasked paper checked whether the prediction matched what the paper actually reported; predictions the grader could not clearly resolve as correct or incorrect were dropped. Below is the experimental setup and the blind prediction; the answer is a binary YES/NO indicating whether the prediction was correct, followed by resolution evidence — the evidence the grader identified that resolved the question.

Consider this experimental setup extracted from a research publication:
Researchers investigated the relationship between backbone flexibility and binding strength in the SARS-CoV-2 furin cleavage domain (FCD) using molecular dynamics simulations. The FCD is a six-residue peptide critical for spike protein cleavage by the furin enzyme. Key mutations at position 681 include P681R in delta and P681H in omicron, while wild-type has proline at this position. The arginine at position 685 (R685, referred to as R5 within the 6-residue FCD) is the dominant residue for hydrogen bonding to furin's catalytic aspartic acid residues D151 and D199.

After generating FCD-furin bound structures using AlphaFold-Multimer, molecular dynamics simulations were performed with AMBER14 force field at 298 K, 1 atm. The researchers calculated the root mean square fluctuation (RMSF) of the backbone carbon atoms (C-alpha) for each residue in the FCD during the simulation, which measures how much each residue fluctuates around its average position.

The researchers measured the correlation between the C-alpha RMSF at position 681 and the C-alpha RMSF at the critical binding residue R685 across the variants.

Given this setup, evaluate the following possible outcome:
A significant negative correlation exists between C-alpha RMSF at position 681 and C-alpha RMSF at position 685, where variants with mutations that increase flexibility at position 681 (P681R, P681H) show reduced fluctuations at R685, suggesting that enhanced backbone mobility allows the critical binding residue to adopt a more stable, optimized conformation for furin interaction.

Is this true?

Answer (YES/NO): NO